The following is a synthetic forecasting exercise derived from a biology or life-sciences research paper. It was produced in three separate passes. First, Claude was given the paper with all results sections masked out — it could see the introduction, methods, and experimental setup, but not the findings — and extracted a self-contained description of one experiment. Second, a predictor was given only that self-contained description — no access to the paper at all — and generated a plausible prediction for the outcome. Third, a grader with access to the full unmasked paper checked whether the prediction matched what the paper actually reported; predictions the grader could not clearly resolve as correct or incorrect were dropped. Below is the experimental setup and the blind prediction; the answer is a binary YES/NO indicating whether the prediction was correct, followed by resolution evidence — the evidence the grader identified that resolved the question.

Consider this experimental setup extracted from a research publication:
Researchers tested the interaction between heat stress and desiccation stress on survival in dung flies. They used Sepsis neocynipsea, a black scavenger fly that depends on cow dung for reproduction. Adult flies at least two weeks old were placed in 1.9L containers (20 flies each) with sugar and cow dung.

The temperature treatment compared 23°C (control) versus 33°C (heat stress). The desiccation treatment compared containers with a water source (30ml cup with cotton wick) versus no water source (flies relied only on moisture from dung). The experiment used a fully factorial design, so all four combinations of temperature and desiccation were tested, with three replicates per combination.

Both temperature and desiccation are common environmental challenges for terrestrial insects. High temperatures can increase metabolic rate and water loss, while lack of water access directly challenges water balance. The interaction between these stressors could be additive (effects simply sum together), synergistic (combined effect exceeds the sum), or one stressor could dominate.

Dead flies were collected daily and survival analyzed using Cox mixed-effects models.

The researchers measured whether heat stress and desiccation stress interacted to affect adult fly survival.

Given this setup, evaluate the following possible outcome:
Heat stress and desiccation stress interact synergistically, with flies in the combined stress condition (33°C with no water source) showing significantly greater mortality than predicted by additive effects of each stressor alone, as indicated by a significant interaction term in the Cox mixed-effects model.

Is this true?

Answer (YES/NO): YES